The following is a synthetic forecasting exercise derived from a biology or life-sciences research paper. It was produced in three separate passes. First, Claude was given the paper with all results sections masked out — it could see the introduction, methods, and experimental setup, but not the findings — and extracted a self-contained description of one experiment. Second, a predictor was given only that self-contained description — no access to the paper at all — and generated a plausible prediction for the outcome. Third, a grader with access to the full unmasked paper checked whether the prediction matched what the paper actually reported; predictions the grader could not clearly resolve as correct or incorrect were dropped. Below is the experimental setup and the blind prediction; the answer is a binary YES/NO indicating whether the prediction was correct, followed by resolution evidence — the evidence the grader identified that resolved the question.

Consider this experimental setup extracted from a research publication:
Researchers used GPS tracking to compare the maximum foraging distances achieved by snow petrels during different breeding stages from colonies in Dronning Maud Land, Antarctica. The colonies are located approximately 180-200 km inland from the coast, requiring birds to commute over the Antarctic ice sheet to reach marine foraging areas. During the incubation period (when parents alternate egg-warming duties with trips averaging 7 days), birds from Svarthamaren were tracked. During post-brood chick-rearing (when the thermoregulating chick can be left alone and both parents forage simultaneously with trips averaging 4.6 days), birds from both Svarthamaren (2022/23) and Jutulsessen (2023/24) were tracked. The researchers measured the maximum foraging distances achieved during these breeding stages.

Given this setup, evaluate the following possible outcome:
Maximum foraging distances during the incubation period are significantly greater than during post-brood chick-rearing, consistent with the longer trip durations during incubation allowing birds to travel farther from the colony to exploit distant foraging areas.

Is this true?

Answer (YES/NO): NO